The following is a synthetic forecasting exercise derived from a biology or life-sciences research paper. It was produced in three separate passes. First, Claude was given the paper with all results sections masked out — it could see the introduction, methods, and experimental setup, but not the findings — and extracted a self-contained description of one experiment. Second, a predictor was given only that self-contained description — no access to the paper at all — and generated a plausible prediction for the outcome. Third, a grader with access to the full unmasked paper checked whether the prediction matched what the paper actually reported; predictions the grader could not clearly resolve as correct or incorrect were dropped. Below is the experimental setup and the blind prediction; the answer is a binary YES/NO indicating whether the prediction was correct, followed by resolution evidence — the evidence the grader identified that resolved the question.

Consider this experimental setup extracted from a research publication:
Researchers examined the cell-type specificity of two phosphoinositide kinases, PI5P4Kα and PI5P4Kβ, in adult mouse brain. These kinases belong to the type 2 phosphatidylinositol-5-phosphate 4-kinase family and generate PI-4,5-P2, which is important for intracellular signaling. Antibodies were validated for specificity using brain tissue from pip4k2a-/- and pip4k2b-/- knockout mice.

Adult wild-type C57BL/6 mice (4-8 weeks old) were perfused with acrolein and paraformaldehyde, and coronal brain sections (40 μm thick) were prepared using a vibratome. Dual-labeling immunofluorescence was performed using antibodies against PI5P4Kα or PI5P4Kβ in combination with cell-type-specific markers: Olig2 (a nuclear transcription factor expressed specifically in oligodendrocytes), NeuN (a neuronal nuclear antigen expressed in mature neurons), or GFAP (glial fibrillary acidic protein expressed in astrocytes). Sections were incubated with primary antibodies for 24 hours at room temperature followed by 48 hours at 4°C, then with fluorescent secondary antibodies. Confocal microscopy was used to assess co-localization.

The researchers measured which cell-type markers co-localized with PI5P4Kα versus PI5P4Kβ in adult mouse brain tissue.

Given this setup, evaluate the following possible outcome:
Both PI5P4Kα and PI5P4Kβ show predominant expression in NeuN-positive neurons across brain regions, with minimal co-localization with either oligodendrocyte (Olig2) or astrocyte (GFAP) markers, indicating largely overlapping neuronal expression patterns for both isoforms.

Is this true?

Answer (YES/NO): NO